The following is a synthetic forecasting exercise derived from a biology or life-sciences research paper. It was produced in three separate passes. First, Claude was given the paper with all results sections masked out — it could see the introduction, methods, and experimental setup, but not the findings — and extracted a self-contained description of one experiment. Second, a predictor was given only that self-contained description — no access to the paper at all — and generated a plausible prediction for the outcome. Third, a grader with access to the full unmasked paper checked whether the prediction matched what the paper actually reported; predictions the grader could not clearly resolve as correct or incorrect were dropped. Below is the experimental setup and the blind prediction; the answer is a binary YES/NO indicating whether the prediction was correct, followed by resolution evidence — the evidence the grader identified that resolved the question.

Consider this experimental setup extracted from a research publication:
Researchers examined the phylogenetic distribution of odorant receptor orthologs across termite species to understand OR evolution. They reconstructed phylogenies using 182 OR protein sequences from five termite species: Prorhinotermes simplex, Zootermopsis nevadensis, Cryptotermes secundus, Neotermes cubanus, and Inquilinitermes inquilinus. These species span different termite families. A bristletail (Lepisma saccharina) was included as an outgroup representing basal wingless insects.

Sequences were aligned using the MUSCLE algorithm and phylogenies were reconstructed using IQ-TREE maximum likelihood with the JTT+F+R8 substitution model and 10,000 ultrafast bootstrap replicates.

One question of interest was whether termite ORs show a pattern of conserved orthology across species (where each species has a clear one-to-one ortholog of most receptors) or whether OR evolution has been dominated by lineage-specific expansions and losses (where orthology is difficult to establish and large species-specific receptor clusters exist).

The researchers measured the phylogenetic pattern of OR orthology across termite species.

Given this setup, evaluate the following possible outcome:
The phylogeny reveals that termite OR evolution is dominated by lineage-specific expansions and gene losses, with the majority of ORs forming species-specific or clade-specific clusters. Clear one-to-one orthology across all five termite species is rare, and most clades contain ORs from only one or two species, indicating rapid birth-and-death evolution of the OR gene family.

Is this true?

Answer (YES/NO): NO